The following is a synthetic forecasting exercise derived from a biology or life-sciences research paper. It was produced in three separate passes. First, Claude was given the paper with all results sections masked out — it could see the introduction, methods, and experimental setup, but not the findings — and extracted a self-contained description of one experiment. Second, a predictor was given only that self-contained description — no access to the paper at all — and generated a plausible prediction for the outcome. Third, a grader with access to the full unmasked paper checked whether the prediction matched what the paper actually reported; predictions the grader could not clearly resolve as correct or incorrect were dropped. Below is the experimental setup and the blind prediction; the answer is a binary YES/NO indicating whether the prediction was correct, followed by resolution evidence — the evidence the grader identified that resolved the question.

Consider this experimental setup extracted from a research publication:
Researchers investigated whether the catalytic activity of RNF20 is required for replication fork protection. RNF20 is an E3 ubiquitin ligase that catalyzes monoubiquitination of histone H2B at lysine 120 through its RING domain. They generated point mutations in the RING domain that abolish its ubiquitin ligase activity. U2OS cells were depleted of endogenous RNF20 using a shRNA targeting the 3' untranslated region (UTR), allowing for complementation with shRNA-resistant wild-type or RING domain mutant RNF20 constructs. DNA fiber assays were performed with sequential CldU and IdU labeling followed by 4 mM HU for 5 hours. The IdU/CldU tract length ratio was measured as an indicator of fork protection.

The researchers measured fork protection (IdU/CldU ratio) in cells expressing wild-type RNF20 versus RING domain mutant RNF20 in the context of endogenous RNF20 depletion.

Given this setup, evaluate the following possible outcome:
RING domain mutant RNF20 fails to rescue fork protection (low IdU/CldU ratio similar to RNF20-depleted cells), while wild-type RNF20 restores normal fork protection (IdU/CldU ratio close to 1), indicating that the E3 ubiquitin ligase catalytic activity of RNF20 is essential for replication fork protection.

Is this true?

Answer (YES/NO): YES